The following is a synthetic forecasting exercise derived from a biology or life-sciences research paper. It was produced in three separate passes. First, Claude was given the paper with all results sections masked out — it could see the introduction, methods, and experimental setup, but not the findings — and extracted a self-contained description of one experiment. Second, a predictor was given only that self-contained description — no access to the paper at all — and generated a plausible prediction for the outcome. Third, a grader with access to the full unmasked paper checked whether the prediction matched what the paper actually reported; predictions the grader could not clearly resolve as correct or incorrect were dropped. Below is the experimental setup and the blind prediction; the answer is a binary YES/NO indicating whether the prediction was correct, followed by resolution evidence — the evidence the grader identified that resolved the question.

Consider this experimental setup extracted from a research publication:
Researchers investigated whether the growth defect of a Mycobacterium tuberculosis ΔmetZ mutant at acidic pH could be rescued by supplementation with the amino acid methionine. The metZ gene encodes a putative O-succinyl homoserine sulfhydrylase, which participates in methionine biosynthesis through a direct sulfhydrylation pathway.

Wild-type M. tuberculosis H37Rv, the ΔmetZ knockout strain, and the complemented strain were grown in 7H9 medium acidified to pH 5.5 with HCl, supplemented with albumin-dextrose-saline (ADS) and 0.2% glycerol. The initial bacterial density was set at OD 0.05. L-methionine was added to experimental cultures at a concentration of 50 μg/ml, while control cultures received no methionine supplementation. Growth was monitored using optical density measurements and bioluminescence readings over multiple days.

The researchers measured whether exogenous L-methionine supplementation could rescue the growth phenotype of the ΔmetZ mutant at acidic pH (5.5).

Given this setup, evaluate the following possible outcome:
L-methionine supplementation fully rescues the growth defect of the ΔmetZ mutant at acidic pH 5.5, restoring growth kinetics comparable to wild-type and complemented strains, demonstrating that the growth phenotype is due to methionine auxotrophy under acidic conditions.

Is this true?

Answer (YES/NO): NO